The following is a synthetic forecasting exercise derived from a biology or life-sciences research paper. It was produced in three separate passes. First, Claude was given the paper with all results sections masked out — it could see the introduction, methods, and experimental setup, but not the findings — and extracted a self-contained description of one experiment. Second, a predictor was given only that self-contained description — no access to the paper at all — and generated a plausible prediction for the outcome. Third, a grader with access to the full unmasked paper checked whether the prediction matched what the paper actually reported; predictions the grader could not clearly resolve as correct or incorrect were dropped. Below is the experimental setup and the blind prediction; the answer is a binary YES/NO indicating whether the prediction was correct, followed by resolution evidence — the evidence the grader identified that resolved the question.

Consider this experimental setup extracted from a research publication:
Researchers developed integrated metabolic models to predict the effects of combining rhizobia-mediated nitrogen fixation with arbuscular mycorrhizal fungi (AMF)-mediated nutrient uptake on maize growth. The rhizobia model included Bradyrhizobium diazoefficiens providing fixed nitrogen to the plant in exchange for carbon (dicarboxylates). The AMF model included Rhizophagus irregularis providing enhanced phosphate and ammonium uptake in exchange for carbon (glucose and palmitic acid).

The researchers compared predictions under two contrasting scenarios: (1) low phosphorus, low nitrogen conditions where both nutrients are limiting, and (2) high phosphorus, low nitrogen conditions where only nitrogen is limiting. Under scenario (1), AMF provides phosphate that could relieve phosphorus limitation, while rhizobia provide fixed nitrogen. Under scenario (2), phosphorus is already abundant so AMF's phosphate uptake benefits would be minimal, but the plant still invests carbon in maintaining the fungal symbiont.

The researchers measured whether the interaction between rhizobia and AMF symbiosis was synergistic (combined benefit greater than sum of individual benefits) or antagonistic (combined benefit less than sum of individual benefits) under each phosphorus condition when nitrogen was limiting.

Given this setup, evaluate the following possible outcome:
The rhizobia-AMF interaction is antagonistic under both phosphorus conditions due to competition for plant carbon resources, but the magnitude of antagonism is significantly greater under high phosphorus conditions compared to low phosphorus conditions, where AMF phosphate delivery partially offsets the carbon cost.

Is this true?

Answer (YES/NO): NO